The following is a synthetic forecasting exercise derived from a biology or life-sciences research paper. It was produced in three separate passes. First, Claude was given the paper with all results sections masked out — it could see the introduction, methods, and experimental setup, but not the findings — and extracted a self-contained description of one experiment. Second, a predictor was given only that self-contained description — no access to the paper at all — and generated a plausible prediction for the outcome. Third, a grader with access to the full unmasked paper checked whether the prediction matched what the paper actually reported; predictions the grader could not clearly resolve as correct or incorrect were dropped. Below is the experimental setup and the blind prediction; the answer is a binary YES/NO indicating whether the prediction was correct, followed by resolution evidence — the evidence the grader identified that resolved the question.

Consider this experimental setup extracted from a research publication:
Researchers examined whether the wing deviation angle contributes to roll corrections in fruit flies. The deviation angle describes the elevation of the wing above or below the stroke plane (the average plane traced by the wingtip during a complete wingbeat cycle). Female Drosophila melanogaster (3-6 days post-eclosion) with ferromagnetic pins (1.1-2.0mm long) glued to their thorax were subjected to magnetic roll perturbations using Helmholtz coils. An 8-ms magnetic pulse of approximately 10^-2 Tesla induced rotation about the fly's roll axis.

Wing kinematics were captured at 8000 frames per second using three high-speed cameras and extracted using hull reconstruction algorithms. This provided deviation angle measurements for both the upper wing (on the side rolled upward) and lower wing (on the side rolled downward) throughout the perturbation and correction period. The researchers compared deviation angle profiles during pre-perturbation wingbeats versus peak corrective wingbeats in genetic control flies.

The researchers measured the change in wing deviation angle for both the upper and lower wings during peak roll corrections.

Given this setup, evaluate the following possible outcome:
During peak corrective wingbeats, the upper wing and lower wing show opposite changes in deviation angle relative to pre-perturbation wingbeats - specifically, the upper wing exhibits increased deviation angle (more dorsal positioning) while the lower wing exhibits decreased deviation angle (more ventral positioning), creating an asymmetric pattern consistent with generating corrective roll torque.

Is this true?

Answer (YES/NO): NO